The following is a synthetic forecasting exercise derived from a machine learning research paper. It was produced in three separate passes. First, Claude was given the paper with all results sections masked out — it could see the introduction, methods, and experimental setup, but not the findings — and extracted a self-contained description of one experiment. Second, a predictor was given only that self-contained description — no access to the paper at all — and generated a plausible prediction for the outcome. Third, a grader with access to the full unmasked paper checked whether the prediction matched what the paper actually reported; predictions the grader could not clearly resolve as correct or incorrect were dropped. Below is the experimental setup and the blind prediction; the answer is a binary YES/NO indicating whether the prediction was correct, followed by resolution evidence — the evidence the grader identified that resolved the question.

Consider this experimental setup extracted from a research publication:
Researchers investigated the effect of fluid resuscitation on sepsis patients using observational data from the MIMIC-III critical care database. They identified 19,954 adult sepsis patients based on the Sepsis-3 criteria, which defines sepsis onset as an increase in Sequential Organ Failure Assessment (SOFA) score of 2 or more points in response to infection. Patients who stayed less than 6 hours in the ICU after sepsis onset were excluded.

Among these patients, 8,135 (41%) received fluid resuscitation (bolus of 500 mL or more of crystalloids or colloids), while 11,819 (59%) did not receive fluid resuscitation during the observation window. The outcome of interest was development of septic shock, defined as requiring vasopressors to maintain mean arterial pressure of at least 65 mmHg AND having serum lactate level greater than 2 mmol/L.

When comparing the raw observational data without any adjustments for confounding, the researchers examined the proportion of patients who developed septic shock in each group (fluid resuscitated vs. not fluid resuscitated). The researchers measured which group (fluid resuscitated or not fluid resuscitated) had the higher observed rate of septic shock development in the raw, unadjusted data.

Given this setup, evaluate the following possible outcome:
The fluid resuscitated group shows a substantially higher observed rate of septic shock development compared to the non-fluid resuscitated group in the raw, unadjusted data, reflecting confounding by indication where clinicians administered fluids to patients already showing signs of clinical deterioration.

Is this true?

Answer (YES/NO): YES